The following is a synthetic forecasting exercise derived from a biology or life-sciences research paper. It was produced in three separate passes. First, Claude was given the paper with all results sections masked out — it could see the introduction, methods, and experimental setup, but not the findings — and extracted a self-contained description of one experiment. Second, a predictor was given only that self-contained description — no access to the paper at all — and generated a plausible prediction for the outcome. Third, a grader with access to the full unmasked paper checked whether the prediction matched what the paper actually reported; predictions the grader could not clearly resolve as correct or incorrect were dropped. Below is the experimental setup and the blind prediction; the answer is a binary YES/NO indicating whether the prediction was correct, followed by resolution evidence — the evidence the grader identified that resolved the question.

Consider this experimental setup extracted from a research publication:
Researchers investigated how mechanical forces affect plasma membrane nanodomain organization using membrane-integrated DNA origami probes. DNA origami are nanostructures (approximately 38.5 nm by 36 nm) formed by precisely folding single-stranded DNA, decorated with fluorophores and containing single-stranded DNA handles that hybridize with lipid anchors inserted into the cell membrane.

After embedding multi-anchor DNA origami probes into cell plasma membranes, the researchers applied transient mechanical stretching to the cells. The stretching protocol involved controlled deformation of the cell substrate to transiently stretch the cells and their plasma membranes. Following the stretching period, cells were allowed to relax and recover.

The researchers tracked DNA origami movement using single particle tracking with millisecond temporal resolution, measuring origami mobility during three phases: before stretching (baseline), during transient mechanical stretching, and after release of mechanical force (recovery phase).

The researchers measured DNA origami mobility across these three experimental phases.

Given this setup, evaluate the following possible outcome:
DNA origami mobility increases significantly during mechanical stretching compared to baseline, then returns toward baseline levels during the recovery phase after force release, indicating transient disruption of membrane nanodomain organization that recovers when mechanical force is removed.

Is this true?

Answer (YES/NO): YES